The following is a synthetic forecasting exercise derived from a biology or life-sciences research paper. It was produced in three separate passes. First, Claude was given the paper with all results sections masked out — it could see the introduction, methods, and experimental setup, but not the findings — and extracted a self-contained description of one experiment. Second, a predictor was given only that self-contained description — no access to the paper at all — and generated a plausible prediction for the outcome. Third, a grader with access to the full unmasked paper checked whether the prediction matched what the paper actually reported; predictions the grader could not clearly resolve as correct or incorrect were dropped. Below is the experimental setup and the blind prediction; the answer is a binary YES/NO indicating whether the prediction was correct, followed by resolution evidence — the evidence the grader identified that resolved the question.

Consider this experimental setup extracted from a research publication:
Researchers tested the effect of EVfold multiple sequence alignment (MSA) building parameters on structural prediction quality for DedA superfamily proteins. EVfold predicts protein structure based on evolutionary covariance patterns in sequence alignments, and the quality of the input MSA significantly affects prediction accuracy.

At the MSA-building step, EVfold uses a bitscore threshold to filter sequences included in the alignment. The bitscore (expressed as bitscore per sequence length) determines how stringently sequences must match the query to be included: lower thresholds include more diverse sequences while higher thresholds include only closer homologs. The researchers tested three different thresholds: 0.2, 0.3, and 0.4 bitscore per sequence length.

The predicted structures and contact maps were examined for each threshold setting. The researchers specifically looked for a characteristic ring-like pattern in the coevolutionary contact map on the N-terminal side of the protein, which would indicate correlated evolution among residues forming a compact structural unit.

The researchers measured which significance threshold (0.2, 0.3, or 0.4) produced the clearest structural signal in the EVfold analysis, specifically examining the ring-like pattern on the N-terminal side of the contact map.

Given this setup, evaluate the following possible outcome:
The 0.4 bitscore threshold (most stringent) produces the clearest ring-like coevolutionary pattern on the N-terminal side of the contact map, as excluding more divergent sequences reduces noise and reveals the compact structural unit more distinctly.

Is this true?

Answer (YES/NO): YES